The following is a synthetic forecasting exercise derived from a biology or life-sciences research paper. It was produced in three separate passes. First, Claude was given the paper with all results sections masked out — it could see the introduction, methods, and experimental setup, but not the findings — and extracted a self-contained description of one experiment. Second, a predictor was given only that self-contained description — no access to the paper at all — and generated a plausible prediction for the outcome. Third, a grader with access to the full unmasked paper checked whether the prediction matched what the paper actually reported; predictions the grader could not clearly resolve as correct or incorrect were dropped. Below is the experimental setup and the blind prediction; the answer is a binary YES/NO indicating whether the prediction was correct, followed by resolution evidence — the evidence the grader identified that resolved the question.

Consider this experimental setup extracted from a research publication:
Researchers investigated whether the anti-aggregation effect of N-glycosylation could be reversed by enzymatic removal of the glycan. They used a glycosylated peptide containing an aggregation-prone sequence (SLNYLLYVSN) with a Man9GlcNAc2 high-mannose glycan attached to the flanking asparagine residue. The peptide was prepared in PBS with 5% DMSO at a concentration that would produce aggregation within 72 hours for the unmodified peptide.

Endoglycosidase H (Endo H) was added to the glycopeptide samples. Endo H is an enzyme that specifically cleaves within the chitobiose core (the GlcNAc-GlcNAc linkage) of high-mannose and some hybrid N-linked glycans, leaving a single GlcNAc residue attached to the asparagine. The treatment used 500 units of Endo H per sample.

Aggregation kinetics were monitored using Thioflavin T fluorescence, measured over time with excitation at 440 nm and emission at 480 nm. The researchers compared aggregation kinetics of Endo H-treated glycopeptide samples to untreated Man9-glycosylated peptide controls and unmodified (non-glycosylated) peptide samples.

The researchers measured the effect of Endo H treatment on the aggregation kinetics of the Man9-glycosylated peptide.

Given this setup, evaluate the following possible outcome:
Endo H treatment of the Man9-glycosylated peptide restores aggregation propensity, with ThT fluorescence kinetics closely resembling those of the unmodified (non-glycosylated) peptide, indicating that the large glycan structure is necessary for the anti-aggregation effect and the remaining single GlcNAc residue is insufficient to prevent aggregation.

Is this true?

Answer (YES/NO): YES